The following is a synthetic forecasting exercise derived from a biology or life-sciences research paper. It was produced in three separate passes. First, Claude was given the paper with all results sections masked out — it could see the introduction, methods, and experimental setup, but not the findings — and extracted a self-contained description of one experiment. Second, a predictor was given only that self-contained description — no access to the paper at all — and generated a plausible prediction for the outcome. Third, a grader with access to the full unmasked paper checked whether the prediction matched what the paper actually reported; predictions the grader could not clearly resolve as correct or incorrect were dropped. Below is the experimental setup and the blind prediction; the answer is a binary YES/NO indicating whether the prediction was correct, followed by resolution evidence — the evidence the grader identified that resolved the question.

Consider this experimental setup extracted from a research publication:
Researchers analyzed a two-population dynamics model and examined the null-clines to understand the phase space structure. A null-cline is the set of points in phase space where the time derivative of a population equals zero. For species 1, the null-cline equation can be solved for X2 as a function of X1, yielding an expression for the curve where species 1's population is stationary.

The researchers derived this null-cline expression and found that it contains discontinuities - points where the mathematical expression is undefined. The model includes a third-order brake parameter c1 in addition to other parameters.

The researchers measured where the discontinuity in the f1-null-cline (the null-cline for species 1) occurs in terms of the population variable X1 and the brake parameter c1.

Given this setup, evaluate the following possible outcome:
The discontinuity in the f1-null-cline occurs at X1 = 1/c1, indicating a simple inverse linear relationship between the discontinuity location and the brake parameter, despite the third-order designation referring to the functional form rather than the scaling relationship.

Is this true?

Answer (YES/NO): YES